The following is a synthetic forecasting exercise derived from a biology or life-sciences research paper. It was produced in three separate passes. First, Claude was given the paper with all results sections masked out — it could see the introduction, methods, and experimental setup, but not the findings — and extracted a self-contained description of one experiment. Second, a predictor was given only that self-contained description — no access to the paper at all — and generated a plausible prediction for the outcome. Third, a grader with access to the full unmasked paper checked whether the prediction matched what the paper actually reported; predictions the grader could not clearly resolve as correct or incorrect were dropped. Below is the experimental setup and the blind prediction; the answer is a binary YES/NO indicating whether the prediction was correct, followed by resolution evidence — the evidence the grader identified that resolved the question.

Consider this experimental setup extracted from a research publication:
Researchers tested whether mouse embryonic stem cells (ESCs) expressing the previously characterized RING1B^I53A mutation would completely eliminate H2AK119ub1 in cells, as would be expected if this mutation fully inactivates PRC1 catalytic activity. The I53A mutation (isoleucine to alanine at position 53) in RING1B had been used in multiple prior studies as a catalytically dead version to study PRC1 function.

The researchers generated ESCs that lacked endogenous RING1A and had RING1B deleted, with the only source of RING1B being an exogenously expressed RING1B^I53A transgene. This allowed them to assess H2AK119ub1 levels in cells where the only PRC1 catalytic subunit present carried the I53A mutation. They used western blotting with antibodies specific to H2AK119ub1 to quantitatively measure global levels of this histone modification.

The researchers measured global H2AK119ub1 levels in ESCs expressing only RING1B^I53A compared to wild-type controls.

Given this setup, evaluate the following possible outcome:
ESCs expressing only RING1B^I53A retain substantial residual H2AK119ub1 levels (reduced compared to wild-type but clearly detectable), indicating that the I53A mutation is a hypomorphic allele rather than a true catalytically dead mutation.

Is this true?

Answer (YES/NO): YES